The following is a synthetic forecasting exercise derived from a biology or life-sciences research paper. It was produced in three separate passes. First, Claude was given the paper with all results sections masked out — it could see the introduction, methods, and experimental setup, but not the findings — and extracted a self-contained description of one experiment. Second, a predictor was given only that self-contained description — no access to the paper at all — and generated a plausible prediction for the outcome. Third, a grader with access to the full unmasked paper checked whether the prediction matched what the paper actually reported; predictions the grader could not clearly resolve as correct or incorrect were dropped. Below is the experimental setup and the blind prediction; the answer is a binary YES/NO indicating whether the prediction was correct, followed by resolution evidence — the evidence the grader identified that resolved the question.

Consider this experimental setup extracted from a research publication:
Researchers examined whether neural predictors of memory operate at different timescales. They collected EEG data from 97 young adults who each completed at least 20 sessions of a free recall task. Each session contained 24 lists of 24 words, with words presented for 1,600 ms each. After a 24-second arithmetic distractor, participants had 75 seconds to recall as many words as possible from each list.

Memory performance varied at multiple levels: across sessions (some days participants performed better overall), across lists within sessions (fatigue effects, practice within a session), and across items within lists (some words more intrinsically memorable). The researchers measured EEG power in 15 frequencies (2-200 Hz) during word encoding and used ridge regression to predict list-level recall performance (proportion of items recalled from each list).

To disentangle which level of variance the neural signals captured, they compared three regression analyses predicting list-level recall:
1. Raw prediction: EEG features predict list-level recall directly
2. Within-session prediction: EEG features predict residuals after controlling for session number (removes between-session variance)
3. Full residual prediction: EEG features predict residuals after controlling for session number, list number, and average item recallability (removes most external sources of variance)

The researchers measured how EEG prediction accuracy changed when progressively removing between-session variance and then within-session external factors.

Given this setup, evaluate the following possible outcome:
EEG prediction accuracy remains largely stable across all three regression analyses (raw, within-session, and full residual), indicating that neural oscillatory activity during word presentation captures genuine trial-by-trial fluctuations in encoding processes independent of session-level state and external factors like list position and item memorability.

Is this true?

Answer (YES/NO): NO